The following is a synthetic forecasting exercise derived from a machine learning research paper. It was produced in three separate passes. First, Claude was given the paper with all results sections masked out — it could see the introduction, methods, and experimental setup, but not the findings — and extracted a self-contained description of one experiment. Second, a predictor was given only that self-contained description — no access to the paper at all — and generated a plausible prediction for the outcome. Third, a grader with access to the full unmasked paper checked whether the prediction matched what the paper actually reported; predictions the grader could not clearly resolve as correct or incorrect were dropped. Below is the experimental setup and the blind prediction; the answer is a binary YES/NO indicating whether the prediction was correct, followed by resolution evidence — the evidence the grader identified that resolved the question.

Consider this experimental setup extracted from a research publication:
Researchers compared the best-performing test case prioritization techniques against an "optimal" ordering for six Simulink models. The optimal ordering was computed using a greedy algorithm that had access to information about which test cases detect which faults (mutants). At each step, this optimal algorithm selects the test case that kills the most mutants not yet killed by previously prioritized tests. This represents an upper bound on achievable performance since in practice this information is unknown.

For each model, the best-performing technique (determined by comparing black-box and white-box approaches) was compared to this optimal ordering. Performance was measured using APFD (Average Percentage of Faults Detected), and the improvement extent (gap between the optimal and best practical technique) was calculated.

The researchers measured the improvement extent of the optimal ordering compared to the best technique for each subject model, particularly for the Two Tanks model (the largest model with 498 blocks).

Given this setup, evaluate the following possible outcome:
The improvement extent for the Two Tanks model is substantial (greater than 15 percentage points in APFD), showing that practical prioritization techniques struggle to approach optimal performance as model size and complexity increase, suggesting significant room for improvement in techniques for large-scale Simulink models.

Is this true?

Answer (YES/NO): NO